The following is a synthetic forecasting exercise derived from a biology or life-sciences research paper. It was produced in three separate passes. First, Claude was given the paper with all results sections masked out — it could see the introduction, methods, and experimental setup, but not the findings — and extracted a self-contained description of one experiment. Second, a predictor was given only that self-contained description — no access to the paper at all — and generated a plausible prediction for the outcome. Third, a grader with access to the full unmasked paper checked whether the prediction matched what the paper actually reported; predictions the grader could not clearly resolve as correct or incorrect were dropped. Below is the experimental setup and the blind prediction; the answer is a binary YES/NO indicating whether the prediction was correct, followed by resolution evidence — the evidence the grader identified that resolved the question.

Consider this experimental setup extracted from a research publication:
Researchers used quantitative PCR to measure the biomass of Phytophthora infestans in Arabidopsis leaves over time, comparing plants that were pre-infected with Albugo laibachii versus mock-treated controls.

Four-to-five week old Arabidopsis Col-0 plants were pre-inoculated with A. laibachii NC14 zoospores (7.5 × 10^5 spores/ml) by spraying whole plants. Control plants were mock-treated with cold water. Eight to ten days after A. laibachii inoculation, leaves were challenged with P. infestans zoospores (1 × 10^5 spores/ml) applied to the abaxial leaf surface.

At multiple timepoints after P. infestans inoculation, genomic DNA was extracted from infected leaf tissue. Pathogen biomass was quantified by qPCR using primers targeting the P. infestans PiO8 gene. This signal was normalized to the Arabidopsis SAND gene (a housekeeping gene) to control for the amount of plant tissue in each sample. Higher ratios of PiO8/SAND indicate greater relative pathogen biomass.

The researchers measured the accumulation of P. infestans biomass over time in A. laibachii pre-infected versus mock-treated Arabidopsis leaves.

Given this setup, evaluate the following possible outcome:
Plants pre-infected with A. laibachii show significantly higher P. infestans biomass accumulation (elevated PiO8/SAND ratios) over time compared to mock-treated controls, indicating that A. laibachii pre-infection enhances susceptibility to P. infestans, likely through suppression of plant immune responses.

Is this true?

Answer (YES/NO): YES